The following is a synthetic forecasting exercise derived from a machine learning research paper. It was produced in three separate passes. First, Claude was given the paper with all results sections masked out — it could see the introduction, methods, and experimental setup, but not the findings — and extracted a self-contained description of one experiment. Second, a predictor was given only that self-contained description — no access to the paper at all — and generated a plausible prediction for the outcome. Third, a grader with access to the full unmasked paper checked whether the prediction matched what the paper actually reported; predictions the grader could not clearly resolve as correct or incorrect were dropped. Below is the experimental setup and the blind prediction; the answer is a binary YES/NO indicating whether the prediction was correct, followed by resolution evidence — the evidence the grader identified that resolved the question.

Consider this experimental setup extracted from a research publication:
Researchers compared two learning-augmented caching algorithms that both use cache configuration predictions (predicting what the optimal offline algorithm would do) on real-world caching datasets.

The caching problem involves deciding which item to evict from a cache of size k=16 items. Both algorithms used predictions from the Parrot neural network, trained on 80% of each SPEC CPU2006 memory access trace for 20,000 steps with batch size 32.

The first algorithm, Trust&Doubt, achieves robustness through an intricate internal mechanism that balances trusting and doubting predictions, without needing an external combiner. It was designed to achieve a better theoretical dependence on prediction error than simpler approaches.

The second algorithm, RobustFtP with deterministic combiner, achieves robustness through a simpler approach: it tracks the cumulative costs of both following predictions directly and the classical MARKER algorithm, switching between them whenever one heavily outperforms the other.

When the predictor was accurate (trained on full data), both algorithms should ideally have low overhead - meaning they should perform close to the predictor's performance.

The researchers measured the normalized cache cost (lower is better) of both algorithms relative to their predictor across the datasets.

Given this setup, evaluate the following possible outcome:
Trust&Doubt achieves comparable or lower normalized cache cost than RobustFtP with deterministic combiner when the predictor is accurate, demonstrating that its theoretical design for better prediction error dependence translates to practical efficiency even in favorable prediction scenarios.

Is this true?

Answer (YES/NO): NO